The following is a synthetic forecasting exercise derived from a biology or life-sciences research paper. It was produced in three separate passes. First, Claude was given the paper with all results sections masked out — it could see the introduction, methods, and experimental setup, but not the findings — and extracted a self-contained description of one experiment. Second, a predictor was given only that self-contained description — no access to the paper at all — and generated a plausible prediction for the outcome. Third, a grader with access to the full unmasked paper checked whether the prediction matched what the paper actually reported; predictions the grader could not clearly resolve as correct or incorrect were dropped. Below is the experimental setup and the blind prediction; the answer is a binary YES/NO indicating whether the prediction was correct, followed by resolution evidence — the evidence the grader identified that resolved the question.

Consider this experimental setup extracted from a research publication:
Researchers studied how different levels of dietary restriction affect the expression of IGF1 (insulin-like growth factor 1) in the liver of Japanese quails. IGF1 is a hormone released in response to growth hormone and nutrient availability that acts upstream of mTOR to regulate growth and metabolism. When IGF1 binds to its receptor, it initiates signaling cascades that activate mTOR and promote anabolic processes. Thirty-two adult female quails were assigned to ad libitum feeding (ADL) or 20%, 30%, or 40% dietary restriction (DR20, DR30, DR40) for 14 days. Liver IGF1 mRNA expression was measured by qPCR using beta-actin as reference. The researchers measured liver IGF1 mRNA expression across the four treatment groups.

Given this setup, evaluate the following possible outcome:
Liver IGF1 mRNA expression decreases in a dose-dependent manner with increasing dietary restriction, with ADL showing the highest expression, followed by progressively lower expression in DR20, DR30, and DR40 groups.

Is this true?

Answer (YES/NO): NO